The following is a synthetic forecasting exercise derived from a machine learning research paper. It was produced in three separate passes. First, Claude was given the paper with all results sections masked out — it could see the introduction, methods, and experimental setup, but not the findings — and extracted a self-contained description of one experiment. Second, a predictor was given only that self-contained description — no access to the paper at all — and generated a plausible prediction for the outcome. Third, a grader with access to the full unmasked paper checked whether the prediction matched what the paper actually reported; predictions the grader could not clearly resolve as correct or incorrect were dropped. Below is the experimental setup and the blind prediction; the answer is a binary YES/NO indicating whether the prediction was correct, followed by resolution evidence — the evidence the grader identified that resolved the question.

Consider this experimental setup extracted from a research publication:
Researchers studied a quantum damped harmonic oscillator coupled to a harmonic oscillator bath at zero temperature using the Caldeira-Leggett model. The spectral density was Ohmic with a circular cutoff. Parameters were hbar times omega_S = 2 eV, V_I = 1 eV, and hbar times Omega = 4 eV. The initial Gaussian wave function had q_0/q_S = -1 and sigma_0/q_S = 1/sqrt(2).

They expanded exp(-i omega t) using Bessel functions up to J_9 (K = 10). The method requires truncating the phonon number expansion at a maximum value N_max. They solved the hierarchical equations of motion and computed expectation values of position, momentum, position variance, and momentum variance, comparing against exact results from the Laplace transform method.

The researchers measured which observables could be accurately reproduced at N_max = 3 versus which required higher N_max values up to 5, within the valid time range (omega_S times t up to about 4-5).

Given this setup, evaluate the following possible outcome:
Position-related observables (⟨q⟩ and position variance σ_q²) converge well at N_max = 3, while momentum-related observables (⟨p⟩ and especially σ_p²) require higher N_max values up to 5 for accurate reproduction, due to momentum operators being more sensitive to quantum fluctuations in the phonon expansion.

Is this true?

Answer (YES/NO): NO